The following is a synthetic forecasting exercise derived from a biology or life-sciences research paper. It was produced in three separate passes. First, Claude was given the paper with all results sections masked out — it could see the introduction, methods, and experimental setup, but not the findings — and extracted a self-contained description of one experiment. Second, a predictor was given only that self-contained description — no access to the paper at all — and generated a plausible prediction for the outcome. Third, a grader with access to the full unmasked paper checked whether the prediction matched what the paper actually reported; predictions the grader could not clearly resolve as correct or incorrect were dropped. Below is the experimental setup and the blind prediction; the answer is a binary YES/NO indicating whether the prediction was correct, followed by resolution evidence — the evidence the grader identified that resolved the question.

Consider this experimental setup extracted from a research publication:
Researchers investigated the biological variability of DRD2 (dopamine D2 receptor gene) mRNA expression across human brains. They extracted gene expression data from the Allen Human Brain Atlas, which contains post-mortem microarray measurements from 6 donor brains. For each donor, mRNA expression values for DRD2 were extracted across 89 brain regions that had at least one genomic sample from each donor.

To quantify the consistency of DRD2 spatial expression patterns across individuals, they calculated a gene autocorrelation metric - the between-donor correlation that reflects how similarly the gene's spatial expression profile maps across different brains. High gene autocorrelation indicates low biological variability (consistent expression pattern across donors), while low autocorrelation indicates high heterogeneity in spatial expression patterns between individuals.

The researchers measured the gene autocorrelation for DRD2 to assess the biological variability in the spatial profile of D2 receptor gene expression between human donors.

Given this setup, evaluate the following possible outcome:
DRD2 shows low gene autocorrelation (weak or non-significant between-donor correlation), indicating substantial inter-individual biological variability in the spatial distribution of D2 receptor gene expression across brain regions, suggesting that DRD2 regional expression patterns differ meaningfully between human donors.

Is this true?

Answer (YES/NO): NO